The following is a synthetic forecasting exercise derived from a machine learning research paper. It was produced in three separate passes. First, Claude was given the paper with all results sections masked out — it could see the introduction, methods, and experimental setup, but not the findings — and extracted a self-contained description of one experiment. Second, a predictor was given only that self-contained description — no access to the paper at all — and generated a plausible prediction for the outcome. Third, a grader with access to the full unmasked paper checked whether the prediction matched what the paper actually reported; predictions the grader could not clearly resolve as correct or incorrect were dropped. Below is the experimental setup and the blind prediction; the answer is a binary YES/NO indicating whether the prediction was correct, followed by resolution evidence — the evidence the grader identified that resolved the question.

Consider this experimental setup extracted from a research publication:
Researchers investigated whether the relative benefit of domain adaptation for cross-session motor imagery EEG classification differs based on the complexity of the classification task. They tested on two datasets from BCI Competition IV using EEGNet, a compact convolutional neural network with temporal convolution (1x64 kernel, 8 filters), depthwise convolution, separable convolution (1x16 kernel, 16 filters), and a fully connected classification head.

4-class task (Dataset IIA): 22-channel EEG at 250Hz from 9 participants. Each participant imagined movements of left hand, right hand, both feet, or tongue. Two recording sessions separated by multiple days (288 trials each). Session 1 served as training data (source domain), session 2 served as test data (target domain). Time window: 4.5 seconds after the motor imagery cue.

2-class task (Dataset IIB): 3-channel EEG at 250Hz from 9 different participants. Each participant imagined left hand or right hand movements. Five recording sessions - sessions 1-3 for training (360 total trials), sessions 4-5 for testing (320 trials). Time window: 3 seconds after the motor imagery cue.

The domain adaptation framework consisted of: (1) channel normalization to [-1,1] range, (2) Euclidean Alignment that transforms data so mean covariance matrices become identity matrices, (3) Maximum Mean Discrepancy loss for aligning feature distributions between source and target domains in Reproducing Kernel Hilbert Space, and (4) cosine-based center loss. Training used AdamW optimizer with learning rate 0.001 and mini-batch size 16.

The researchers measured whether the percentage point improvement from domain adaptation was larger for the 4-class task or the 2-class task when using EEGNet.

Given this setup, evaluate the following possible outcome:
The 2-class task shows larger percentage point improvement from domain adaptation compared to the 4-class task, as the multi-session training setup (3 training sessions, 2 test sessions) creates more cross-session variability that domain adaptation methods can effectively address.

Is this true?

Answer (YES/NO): NO